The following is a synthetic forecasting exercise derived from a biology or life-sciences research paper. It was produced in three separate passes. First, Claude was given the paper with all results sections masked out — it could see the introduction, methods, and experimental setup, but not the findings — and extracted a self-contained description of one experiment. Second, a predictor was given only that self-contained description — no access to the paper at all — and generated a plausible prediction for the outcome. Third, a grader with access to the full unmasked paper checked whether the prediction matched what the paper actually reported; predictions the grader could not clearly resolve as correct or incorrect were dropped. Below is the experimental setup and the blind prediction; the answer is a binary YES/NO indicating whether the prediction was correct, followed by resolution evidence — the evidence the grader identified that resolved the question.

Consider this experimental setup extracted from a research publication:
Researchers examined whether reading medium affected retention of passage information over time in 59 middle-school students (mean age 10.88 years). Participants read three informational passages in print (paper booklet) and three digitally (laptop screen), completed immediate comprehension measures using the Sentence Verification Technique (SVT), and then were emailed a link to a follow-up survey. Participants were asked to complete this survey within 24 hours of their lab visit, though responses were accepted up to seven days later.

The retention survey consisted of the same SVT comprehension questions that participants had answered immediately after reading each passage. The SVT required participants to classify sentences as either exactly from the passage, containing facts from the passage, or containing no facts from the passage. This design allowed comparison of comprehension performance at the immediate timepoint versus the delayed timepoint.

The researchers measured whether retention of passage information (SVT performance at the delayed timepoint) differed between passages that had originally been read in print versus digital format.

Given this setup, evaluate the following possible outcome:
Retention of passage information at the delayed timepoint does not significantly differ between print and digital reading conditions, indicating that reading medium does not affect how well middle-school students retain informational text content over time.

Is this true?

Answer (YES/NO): YES